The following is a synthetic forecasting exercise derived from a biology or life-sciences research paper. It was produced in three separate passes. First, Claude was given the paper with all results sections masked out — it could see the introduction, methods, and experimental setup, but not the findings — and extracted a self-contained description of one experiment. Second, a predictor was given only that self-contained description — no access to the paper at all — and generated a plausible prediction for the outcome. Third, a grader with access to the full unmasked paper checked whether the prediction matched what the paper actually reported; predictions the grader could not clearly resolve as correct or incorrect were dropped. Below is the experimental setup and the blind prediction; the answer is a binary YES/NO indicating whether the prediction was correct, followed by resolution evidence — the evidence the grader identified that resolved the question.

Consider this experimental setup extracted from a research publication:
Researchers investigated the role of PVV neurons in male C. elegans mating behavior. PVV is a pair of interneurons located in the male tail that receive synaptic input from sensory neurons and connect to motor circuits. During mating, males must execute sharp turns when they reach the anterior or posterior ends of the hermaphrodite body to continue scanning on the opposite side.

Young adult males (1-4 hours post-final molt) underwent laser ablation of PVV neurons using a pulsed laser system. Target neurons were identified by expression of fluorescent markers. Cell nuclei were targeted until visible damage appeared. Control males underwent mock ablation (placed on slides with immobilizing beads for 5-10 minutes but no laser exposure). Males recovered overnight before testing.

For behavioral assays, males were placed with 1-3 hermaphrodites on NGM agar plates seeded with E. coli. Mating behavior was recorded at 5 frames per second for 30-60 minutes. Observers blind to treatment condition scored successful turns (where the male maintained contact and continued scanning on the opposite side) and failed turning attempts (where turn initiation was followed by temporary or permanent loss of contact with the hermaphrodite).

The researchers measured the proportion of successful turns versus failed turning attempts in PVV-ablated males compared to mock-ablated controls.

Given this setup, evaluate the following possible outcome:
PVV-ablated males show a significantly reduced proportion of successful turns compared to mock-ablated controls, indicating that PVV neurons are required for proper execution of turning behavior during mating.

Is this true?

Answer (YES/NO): YES